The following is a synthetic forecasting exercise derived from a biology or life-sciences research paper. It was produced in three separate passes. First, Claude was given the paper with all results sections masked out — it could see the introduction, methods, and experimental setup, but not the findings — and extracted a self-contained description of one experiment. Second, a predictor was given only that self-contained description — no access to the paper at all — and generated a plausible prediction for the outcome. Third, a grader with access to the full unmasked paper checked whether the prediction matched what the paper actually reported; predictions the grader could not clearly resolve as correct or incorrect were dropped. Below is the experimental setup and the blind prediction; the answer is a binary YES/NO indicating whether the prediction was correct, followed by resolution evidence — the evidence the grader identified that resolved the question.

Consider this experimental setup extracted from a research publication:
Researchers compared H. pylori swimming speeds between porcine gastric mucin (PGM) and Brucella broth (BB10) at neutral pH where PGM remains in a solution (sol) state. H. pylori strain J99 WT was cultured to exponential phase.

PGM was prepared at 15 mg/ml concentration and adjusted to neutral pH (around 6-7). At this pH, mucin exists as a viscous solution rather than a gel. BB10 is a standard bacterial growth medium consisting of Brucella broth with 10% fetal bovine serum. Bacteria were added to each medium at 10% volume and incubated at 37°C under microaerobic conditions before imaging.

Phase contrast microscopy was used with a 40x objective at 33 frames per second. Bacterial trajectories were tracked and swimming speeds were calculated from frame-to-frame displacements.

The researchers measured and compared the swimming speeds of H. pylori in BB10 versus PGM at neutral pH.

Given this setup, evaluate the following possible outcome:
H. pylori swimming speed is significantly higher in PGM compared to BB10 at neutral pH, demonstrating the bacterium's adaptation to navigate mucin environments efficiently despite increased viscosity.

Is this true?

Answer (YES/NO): NO